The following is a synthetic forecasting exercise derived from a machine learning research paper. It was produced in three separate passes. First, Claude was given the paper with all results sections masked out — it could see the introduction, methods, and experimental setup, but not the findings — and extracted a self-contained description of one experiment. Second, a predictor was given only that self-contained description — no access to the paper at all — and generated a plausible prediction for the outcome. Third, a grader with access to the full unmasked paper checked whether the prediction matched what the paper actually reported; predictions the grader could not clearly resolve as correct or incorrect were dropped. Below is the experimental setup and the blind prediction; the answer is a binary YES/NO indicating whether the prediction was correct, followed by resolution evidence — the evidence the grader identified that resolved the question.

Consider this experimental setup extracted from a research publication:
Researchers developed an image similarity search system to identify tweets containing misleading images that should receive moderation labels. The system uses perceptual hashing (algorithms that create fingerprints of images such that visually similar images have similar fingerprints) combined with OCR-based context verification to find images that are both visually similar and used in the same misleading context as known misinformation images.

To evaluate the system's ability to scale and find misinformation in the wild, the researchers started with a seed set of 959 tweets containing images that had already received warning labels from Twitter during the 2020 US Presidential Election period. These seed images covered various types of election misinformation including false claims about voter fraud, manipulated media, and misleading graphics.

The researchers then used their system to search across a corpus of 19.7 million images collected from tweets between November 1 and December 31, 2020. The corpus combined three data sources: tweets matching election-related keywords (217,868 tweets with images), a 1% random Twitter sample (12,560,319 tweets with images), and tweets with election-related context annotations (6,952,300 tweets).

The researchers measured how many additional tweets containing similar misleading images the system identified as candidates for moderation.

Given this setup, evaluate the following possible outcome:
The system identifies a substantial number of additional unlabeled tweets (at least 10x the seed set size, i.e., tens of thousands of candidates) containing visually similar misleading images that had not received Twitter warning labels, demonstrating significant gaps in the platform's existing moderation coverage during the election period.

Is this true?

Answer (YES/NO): YES